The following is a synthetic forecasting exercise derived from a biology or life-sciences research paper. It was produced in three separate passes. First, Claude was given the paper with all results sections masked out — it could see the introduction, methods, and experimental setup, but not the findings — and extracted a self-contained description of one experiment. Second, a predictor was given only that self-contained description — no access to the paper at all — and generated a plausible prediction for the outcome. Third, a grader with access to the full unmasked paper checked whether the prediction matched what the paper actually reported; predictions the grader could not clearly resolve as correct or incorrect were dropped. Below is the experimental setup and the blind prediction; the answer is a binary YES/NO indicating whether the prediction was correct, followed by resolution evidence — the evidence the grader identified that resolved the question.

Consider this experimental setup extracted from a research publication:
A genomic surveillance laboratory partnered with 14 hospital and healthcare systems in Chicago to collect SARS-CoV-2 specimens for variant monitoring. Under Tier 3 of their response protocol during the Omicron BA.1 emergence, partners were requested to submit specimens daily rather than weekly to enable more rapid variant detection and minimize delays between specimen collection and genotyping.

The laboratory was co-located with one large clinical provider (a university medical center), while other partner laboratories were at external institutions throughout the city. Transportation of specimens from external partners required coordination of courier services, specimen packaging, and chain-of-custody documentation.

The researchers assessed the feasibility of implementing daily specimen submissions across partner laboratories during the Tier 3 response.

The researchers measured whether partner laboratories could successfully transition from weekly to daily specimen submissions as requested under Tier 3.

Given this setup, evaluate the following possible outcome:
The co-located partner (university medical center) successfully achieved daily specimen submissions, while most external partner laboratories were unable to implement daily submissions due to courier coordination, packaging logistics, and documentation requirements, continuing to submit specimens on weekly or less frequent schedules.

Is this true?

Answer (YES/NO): NO